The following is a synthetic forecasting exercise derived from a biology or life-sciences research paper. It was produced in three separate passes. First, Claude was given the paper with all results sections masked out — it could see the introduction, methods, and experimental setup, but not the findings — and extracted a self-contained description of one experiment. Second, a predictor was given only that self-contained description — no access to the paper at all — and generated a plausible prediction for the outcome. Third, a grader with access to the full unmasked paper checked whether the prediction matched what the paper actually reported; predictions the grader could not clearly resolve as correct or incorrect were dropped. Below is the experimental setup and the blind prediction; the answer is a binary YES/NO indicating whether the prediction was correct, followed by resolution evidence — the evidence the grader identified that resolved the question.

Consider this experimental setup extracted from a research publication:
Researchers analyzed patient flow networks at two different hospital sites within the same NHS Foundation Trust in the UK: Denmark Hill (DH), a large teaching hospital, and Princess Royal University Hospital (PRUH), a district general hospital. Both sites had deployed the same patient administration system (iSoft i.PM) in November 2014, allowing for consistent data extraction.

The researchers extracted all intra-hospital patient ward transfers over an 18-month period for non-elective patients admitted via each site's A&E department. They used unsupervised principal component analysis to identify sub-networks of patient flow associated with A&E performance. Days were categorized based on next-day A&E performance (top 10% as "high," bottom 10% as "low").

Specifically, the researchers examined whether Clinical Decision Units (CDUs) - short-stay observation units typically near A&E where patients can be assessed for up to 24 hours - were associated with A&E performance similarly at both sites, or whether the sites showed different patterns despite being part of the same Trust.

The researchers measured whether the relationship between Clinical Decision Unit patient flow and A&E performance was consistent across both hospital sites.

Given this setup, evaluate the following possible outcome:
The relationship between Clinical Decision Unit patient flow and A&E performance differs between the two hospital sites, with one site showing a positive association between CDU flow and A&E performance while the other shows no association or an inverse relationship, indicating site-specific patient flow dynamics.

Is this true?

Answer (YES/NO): NO